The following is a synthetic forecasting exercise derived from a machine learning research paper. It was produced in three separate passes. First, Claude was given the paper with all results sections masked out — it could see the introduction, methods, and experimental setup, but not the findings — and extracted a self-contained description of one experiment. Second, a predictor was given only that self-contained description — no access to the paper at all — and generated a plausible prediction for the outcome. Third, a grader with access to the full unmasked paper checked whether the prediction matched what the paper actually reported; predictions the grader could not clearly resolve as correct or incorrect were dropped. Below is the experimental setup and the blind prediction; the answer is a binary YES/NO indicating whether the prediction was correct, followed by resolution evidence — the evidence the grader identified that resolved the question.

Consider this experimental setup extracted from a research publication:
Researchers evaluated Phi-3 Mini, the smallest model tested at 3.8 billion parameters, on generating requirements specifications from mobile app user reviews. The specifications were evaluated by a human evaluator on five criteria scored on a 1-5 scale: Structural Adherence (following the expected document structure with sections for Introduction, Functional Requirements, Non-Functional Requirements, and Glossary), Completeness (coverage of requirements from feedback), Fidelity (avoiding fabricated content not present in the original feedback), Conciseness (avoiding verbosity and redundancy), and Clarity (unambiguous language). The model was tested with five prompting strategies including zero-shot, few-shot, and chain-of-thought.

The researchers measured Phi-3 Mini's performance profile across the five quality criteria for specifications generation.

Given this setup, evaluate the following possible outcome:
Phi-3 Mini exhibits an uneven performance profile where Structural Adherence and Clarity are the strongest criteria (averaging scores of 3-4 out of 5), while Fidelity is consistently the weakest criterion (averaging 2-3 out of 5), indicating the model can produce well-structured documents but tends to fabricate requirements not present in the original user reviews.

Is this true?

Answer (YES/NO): NO